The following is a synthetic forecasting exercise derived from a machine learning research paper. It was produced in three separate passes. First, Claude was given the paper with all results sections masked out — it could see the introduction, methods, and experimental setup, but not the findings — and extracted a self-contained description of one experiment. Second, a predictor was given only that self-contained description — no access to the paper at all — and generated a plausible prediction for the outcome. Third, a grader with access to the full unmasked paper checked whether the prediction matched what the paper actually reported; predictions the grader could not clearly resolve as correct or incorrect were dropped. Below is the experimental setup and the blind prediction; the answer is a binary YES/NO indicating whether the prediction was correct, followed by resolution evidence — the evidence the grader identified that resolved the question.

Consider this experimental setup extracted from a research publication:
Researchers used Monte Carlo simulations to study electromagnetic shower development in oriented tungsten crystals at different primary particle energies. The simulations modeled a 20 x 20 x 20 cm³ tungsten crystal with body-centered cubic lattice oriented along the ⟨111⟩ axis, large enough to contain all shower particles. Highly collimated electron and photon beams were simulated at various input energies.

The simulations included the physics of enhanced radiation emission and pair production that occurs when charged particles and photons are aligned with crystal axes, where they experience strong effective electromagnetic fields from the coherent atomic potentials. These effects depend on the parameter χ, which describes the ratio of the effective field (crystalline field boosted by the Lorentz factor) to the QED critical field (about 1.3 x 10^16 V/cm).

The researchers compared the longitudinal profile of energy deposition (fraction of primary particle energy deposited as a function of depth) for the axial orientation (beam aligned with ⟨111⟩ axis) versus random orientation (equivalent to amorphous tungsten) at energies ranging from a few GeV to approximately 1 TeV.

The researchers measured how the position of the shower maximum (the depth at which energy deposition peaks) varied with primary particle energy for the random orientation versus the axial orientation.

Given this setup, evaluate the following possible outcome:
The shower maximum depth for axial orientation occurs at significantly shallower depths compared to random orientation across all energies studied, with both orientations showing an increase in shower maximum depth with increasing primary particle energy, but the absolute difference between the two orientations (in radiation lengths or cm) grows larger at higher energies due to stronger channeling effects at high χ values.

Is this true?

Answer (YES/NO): NO